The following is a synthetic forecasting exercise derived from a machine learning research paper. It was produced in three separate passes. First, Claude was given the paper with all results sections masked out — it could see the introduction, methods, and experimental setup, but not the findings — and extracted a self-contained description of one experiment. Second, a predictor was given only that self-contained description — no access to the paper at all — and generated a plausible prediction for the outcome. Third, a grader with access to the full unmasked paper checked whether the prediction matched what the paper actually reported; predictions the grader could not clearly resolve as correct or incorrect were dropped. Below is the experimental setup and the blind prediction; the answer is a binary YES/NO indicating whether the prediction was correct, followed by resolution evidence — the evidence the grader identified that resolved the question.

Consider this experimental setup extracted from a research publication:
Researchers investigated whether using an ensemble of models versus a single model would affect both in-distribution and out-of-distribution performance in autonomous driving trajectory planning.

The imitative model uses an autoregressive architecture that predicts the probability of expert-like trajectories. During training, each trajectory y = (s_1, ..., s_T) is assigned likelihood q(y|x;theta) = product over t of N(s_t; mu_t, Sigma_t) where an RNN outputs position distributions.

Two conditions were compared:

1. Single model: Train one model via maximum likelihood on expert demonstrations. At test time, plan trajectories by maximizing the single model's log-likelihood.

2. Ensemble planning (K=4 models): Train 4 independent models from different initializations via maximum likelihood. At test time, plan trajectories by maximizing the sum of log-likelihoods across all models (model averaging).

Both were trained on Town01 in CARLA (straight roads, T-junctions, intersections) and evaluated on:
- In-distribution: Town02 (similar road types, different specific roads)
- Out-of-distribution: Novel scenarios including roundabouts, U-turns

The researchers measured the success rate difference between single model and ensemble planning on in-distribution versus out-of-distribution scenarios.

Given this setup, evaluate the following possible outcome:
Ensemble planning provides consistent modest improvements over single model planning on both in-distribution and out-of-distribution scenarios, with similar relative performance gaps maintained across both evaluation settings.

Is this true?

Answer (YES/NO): NO